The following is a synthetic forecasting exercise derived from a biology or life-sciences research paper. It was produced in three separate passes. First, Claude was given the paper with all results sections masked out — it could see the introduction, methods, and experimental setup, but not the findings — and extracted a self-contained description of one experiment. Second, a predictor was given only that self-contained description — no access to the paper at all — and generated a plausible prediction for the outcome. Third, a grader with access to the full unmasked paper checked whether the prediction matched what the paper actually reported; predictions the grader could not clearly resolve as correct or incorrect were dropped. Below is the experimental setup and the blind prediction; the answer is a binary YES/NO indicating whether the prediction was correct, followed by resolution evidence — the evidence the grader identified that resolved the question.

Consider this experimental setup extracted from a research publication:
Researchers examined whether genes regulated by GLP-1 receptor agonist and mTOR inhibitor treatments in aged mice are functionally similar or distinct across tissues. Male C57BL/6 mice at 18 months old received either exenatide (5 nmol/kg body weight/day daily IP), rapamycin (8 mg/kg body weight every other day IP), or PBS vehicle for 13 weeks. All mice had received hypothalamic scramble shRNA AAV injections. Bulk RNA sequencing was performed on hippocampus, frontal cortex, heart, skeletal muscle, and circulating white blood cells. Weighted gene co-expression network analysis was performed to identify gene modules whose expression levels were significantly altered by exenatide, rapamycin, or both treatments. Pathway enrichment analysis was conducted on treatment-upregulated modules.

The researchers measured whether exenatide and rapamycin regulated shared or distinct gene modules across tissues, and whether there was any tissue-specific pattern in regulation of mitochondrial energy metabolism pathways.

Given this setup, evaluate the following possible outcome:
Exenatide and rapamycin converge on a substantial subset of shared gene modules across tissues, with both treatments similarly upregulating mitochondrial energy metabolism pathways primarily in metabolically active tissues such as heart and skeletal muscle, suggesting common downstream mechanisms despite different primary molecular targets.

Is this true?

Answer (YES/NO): NO